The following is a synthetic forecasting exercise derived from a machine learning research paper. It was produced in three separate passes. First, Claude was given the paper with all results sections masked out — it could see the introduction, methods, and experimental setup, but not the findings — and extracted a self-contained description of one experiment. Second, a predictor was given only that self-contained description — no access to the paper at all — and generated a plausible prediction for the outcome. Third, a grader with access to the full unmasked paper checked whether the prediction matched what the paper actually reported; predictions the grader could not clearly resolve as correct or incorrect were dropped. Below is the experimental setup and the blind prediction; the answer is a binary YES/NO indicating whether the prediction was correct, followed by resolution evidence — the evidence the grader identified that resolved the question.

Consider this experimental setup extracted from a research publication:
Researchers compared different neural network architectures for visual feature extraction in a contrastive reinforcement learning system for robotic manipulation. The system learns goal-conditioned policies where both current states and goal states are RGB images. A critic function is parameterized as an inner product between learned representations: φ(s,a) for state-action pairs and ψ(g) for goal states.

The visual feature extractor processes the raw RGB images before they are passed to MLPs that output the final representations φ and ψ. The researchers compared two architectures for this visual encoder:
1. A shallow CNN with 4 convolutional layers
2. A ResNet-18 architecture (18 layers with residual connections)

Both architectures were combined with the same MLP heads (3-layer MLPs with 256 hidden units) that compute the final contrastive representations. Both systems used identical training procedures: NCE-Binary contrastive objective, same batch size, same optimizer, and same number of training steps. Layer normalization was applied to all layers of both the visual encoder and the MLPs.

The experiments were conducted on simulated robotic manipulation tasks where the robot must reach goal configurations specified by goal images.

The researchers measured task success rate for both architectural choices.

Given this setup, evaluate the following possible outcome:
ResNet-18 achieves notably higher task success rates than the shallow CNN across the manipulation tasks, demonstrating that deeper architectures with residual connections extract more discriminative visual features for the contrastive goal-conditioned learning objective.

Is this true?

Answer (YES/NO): NO